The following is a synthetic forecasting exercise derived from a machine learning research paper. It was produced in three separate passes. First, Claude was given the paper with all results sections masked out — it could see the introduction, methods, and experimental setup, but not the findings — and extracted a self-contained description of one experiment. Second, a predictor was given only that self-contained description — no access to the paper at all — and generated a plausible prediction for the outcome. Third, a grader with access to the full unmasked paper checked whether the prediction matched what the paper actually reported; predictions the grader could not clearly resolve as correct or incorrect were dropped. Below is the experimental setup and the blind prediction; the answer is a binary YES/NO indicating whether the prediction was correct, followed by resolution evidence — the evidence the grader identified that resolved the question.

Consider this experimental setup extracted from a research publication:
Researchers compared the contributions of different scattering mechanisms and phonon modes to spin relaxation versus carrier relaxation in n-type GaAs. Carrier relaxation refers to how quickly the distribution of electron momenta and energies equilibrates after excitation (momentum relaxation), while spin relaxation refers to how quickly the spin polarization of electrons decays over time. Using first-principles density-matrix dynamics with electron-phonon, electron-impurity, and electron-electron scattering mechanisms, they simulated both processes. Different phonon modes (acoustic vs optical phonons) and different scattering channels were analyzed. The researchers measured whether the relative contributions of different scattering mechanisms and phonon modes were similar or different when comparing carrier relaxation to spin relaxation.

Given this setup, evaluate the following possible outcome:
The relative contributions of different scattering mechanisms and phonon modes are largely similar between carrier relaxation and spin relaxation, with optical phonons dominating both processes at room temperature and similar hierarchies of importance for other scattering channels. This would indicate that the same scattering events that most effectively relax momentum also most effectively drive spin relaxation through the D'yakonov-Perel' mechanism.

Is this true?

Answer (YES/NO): NO